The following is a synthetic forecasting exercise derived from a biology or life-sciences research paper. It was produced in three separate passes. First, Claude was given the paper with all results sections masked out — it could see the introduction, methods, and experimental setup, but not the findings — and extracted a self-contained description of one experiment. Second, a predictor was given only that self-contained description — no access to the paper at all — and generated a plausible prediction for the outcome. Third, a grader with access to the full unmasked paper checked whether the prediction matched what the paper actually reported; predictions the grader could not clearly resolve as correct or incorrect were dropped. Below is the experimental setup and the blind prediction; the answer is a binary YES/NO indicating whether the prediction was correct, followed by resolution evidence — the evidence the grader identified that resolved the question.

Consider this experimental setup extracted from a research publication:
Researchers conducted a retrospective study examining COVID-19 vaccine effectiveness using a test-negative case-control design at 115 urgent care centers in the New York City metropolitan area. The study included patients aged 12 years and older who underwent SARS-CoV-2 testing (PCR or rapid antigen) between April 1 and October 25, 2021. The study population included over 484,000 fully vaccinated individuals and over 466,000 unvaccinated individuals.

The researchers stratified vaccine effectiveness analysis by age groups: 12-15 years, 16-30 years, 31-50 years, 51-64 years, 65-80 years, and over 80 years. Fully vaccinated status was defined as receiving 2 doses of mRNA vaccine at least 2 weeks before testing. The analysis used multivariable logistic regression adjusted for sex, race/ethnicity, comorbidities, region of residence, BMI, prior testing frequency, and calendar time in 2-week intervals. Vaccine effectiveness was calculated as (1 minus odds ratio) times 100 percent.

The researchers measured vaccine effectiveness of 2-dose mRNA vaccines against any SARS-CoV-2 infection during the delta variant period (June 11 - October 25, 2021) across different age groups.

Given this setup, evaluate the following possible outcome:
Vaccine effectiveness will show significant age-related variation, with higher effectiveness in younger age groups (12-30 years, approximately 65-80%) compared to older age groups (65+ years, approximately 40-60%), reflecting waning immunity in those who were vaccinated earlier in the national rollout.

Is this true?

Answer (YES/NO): NO